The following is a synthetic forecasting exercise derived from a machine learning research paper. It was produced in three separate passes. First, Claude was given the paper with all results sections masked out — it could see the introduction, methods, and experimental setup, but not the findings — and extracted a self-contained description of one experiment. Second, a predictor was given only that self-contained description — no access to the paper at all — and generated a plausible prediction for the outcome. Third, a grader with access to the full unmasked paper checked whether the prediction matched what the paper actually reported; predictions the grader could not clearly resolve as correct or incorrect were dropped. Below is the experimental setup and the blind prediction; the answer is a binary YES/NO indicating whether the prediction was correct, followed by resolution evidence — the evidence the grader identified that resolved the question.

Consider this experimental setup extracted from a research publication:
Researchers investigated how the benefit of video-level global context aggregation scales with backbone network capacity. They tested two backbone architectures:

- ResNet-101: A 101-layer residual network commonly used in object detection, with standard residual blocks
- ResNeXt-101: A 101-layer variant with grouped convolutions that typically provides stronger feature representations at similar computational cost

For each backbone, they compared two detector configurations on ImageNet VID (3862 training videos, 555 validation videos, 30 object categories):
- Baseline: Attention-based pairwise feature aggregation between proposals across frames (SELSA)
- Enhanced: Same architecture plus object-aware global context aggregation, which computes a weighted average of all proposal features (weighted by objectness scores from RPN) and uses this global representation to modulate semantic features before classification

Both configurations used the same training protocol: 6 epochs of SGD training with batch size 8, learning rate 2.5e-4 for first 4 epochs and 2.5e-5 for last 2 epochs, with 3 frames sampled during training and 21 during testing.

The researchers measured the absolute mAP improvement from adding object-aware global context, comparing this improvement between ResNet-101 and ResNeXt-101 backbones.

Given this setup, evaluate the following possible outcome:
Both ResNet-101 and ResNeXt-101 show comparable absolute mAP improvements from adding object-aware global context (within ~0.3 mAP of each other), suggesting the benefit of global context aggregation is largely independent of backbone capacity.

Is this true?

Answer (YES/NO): NO